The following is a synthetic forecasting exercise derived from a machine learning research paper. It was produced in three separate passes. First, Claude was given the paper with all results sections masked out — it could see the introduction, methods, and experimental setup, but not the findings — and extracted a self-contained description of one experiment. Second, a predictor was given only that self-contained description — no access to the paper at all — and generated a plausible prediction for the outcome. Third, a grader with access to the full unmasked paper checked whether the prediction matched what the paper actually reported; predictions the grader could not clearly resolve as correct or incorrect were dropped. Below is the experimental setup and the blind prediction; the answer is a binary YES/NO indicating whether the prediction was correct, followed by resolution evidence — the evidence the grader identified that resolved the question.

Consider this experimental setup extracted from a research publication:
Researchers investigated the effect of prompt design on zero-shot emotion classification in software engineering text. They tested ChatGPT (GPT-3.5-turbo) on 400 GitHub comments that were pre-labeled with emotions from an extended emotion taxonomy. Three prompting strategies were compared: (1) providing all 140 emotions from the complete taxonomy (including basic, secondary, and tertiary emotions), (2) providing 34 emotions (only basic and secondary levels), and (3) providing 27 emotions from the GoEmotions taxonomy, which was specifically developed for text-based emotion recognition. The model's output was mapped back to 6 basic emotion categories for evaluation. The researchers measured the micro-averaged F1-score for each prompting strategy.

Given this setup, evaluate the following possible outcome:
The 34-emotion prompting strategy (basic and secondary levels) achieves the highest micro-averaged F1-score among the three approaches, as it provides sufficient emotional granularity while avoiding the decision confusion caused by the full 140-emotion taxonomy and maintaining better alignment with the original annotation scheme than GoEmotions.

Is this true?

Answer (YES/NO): NO